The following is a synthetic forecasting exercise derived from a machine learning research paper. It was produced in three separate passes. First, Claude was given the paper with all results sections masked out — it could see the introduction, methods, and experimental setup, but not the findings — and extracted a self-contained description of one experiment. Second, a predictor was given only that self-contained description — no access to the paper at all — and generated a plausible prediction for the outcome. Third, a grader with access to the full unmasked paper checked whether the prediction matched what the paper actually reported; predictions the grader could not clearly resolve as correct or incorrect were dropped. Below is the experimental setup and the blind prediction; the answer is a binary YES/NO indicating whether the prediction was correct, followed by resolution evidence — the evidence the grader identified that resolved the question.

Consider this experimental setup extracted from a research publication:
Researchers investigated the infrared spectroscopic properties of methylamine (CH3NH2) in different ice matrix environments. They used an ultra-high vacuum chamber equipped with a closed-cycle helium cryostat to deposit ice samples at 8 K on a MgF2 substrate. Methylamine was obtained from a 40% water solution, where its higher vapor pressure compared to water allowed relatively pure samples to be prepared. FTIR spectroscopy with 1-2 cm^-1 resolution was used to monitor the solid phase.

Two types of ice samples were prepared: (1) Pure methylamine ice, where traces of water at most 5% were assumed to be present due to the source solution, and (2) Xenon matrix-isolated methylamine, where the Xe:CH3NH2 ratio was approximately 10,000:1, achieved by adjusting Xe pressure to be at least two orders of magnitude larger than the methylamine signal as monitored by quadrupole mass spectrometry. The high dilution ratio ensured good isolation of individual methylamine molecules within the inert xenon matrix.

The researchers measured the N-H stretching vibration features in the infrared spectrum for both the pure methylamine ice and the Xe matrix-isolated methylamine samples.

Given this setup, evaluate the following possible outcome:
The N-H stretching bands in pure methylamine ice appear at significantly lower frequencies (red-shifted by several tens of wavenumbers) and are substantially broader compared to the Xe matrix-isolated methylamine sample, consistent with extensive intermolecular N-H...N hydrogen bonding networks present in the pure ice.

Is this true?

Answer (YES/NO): NO